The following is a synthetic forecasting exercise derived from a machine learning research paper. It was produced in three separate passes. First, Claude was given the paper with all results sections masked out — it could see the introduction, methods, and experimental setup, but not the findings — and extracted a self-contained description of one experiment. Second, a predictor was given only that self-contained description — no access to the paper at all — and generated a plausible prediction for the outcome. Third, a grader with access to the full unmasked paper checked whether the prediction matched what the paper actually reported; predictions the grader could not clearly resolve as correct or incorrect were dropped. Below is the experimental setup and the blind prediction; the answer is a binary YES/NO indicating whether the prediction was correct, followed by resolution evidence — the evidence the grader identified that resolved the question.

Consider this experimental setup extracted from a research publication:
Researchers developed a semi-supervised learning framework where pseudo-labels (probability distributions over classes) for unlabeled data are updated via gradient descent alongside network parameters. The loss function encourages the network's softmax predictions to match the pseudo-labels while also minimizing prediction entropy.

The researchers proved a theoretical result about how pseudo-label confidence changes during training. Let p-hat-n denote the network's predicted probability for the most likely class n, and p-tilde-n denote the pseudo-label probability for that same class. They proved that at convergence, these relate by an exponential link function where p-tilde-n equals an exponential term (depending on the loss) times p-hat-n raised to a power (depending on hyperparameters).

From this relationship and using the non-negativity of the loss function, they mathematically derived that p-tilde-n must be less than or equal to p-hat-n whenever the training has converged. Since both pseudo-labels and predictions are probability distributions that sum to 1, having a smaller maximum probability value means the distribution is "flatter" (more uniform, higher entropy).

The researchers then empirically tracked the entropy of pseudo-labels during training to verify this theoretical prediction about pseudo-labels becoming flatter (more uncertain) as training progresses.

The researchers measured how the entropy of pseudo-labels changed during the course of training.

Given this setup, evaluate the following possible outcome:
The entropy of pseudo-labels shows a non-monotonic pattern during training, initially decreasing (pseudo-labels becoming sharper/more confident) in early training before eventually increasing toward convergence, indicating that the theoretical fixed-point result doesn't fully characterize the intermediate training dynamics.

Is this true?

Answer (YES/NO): NO